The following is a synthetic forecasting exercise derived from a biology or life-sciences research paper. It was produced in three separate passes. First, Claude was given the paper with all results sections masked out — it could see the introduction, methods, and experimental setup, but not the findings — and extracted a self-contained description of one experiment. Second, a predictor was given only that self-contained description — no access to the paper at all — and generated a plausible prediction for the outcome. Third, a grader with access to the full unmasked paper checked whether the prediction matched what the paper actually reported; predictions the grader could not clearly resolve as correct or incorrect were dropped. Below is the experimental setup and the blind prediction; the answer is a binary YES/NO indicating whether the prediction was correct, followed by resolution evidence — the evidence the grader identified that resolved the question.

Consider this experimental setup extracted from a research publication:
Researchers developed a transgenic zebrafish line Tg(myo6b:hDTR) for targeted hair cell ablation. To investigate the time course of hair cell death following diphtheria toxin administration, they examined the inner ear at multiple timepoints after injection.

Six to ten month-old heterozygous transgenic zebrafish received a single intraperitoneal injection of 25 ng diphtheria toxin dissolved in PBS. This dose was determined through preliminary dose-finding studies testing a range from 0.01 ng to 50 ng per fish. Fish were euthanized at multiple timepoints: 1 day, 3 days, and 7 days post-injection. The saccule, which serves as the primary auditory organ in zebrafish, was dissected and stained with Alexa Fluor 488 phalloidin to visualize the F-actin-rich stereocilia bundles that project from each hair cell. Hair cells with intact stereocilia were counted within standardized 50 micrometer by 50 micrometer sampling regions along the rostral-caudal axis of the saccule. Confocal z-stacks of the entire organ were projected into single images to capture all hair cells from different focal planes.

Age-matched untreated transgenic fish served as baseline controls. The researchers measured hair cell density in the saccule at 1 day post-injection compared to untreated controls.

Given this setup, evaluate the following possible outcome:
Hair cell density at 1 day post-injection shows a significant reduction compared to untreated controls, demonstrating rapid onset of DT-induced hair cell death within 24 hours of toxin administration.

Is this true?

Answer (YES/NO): NO